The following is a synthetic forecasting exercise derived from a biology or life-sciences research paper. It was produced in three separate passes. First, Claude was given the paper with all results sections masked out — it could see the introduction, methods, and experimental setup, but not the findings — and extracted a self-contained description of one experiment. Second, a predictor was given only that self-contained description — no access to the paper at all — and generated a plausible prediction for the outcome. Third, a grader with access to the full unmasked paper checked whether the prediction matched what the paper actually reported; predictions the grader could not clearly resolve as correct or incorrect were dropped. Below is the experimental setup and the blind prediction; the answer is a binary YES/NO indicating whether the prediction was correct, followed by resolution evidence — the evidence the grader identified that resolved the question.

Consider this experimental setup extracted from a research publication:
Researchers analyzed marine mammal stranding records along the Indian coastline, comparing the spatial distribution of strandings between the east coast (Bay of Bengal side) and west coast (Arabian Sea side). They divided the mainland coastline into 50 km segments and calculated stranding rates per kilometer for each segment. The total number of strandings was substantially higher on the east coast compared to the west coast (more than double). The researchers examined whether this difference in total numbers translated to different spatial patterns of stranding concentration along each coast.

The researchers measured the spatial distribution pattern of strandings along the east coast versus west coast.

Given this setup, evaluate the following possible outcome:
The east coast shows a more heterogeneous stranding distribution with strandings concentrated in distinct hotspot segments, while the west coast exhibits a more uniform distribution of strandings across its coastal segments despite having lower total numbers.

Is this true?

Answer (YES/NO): YES